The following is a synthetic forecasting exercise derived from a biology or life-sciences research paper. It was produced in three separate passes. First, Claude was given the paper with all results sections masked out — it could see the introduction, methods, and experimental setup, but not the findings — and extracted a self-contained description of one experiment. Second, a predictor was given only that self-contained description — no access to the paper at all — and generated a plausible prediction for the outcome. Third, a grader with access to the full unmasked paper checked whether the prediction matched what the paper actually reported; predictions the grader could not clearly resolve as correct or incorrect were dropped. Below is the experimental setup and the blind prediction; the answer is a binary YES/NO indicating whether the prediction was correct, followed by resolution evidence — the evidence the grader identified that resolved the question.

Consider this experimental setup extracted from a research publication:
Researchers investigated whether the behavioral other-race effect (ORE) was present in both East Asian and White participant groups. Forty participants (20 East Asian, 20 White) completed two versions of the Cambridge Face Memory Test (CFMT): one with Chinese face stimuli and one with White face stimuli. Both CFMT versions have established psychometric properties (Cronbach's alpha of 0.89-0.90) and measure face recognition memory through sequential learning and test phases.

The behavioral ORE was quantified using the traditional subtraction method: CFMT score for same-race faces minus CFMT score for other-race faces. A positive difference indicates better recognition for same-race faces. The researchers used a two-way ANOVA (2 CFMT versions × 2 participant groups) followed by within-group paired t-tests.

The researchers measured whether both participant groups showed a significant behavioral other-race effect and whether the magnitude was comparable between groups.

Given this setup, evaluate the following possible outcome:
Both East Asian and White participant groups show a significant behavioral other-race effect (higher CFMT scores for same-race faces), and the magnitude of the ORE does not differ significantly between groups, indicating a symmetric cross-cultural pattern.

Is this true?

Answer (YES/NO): NO